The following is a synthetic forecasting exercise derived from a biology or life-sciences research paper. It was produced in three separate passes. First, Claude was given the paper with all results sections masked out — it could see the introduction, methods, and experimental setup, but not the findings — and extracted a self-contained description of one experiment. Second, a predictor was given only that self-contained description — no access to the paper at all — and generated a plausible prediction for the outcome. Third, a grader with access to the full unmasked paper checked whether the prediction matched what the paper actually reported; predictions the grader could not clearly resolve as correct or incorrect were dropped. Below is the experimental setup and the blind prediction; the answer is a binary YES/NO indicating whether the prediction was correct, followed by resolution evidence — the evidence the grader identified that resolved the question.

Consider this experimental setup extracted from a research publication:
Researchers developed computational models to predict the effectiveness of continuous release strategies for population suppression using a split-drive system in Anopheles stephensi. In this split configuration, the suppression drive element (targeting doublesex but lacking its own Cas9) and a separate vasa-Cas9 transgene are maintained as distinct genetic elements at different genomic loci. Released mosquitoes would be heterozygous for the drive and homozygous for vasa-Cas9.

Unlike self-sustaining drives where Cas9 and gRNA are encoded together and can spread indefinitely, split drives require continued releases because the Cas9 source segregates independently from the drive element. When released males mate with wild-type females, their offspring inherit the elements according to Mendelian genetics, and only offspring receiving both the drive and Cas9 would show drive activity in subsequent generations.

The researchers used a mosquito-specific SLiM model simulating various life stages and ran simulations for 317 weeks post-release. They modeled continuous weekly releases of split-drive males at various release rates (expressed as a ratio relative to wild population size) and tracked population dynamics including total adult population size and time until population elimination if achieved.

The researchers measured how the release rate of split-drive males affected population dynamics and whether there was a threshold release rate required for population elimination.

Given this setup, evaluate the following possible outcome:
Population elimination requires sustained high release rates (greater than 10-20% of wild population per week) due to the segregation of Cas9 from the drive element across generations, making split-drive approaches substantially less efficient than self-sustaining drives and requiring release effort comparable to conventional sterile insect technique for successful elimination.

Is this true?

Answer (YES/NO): NO